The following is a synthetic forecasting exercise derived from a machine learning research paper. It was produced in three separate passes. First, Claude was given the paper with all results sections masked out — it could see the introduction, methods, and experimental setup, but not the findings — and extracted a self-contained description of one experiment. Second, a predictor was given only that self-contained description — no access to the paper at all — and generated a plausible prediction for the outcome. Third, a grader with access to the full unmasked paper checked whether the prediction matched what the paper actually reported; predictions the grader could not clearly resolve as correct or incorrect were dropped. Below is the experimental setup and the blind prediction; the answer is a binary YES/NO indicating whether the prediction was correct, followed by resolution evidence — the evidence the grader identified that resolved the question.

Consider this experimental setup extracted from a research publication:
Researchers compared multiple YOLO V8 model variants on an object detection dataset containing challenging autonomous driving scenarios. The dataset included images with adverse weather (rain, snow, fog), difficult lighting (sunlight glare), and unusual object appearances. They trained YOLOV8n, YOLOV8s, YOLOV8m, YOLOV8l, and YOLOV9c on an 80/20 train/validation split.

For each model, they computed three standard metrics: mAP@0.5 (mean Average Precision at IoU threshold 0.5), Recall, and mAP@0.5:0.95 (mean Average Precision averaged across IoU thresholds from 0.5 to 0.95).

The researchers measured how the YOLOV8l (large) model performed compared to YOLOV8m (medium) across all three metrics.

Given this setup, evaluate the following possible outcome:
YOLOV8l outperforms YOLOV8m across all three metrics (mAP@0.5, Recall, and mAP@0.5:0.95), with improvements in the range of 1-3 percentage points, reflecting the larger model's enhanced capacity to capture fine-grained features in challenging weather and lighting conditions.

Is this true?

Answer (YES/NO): NO